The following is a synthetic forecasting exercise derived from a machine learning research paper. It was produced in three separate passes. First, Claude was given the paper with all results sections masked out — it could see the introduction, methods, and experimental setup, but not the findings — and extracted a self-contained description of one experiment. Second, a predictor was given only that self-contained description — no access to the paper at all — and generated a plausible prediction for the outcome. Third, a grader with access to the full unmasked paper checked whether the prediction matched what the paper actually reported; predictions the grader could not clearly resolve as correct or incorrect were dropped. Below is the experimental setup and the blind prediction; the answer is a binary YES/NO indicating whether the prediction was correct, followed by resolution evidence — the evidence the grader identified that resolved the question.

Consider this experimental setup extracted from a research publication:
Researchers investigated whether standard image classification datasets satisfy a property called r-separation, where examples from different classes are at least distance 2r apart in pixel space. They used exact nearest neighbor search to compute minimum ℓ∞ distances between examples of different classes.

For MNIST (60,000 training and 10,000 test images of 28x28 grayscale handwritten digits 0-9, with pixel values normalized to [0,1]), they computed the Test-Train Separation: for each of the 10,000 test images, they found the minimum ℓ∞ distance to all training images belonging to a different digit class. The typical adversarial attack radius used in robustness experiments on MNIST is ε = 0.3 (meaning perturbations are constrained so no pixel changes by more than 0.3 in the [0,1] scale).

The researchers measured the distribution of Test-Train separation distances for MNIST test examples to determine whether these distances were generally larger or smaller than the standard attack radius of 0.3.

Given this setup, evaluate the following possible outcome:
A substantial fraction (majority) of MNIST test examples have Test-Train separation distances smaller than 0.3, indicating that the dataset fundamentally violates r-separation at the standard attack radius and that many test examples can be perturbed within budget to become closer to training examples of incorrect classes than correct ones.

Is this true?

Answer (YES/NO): NO